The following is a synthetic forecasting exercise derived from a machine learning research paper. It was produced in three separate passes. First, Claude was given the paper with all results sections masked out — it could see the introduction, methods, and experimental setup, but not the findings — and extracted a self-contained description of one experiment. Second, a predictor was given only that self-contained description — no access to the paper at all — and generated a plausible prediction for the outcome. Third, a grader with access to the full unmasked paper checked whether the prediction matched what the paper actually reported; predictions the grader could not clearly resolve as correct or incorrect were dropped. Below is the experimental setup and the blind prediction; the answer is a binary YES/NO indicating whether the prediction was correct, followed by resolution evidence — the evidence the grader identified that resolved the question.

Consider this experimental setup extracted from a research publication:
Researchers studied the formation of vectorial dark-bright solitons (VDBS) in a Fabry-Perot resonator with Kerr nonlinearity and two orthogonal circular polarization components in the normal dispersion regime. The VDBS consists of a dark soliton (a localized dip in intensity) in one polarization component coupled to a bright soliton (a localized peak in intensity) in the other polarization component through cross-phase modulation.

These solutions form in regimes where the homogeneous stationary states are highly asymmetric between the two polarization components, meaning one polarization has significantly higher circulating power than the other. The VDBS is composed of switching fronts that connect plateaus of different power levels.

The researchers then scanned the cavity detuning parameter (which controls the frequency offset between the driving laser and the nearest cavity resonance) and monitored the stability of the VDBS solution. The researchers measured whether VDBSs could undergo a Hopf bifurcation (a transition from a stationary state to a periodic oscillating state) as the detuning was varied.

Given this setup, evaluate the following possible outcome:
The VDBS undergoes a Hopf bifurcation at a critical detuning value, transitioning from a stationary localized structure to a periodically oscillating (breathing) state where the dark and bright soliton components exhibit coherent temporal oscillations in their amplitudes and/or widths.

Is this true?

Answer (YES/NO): YES